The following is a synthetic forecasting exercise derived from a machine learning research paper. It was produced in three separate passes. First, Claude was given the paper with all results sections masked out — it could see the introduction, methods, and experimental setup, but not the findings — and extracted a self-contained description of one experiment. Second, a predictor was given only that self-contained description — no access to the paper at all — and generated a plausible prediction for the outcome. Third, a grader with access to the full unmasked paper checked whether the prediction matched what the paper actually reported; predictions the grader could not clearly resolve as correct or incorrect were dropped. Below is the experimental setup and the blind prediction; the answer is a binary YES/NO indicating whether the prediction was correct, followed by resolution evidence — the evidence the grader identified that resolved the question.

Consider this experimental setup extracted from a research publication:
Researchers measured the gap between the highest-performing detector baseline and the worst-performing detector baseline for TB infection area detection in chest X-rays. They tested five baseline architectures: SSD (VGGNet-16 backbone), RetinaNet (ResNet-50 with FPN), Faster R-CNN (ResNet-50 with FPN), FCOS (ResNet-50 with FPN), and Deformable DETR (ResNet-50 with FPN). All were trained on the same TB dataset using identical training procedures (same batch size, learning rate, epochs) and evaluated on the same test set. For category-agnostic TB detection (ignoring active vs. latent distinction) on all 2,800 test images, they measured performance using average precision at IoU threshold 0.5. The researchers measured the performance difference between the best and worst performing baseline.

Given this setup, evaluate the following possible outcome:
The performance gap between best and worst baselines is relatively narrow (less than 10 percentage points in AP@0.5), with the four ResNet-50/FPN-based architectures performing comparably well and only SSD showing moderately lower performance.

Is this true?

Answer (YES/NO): NO